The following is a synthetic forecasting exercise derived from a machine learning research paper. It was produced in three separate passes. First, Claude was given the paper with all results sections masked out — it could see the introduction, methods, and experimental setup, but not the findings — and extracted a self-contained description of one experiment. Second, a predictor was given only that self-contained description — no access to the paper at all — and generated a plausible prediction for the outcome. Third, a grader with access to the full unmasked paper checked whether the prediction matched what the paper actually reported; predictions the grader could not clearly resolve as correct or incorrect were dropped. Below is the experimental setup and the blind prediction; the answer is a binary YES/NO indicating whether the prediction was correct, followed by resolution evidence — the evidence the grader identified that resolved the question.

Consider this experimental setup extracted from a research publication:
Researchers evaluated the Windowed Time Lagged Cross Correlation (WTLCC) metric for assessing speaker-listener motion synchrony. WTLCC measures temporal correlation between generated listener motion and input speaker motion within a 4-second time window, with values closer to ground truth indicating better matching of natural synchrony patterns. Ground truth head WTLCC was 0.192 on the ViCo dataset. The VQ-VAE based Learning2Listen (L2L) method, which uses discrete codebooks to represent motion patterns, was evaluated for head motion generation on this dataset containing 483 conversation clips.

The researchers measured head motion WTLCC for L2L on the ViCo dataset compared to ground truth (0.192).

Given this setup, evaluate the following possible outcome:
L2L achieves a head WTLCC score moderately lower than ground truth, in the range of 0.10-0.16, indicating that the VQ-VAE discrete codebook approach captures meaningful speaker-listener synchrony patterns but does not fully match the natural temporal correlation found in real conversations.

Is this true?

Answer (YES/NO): NO